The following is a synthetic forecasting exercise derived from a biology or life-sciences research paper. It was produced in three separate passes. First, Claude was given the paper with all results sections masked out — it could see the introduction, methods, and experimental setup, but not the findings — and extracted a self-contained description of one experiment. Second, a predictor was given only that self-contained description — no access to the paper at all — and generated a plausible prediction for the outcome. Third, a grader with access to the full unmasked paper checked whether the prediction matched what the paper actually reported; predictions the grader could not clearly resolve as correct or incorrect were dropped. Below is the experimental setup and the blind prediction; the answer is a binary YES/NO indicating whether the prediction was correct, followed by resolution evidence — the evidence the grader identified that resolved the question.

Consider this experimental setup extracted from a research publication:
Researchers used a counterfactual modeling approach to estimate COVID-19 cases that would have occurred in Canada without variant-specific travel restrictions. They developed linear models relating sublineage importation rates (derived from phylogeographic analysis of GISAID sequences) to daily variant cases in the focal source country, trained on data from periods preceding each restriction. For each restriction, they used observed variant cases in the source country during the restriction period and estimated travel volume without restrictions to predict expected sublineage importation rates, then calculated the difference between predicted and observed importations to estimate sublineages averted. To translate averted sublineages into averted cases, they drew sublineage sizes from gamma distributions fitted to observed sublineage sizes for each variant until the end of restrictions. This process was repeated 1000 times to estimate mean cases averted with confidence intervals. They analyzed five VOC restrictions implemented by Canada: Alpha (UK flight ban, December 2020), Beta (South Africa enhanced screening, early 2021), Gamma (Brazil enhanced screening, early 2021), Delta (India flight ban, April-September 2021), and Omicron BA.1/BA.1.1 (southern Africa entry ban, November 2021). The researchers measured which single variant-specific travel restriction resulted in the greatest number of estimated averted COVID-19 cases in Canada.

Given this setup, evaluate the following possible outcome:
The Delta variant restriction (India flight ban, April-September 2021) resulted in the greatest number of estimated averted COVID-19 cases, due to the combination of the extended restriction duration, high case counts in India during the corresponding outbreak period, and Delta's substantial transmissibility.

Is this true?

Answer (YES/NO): YES